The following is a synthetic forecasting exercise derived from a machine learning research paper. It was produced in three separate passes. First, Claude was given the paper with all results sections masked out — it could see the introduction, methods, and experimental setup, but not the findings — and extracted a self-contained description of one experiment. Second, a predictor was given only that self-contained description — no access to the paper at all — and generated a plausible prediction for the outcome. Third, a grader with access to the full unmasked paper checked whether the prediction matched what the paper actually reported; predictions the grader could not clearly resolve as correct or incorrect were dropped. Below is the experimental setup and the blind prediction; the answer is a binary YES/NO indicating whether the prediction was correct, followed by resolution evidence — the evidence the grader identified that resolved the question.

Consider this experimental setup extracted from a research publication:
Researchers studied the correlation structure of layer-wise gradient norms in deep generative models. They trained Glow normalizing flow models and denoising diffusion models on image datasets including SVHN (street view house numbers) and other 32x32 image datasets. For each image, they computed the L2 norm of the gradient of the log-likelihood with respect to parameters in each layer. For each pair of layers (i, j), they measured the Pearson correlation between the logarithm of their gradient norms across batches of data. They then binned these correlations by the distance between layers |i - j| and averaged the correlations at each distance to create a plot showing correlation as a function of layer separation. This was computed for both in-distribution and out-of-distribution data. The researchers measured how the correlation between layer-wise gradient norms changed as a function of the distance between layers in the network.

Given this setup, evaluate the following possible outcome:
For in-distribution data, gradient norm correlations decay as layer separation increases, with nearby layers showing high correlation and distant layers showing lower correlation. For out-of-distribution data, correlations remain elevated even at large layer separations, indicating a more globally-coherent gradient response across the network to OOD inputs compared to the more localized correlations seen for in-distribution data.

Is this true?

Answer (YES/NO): NO